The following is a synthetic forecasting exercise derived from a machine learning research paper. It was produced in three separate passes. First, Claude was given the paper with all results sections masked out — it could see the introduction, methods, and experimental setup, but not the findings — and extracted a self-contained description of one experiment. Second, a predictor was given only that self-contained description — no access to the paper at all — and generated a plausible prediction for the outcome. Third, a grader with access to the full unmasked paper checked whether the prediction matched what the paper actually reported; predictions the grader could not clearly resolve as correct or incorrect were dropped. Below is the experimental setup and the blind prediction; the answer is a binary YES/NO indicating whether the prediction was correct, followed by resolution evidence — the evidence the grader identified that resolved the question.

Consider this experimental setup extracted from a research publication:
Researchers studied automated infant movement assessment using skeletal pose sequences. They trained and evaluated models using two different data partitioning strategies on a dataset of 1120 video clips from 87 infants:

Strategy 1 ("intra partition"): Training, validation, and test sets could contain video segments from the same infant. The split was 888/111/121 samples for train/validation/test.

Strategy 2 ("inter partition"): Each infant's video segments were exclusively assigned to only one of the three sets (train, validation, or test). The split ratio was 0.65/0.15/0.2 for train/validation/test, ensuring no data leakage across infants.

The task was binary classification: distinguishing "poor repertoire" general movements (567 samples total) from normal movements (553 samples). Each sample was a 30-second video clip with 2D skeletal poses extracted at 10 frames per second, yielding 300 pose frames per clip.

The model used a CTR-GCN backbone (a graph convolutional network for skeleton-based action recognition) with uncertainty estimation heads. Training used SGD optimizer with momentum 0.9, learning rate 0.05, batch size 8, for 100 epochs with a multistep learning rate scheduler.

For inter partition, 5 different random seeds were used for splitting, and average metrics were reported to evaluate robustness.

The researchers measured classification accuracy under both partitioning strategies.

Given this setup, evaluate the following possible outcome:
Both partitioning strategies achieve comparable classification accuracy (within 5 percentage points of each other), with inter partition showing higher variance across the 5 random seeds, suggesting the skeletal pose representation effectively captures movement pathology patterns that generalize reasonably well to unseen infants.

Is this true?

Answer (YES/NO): NO